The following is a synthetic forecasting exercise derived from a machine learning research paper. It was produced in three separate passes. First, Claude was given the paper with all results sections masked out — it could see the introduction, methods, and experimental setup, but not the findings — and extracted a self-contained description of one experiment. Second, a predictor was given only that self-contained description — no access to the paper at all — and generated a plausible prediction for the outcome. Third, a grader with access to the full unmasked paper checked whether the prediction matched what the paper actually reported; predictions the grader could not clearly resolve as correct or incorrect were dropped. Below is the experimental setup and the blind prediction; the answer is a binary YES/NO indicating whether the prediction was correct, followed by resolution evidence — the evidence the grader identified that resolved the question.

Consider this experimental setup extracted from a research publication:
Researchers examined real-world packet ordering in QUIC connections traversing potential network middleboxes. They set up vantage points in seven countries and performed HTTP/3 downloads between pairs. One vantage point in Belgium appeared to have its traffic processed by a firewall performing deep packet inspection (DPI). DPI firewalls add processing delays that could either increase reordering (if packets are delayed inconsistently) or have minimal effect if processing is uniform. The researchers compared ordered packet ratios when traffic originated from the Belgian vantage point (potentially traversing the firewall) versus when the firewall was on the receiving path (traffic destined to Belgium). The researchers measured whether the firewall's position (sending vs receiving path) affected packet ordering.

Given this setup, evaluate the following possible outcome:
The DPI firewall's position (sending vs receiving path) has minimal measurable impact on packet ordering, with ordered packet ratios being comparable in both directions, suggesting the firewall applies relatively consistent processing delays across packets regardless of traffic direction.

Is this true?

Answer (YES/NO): NO